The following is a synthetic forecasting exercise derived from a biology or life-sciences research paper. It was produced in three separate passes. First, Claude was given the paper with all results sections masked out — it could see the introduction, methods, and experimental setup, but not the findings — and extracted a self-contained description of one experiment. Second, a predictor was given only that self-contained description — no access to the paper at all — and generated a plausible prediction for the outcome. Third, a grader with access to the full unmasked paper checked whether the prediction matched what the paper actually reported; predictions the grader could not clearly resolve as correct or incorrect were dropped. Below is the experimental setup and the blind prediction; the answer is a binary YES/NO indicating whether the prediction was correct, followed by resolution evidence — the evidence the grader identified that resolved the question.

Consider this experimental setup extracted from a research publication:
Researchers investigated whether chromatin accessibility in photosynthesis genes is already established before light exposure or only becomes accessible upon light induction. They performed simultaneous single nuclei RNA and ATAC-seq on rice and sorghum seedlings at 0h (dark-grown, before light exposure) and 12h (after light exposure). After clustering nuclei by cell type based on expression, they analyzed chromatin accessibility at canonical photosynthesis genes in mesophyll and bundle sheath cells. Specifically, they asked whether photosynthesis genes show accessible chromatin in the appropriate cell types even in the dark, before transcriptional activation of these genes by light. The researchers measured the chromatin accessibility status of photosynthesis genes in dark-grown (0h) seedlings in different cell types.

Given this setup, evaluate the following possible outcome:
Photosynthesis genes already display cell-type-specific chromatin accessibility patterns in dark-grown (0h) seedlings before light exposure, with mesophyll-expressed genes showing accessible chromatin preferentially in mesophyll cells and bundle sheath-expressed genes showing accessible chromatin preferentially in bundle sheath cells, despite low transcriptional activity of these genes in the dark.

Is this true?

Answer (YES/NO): YES